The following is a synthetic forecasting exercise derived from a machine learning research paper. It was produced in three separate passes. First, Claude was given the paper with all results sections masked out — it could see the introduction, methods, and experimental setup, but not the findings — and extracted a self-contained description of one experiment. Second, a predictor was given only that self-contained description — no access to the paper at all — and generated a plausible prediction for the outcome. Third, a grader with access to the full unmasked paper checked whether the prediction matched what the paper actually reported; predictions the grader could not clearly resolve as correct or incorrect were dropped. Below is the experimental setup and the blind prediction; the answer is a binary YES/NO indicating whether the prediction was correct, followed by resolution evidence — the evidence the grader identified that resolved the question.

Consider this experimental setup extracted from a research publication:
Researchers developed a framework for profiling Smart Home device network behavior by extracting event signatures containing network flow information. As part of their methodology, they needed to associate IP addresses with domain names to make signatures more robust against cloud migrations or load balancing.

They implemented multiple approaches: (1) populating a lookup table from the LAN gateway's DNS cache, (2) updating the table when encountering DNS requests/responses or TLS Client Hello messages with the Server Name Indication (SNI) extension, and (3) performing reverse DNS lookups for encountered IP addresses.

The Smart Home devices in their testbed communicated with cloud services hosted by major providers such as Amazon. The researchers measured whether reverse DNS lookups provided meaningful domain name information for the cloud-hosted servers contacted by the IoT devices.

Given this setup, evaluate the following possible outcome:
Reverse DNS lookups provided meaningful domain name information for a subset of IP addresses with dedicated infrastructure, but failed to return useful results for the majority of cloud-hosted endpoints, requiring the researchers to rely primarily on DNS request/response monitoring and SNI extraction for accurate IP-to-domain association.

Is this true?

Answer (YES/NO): NO